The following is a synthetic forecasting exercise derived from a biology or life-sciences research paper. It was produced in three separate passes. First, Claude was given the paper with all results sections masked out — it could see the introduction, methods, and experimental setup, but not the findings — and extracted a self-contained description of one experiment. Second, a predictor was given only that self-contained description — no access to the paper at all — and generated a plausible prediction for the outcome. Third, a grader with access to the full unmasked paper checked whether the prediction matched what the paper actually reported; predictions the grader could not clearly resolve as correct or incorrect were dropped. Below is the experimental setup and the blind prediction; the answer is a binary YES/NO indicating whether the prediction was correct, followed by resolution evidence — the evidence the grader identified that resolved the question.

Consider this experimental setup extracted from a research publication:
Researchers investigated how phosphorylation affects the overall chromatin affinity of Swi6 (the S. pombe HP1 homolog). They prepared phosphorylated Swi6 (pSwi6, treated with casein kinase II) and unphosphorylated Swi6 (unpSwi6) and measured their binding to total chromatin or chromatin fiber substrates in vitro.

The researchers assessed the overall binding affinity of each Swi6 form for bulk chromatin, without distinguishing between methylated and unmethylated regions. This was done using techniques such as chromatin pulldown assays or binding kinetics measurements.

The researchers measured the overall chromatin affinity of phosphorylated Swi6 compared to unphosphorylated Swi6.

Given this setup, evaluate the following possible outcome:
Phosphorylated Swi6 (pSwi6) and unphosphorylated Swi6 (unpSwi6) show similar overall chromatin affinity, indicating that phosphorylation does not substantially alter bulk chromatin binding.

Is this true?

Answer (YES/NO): NO